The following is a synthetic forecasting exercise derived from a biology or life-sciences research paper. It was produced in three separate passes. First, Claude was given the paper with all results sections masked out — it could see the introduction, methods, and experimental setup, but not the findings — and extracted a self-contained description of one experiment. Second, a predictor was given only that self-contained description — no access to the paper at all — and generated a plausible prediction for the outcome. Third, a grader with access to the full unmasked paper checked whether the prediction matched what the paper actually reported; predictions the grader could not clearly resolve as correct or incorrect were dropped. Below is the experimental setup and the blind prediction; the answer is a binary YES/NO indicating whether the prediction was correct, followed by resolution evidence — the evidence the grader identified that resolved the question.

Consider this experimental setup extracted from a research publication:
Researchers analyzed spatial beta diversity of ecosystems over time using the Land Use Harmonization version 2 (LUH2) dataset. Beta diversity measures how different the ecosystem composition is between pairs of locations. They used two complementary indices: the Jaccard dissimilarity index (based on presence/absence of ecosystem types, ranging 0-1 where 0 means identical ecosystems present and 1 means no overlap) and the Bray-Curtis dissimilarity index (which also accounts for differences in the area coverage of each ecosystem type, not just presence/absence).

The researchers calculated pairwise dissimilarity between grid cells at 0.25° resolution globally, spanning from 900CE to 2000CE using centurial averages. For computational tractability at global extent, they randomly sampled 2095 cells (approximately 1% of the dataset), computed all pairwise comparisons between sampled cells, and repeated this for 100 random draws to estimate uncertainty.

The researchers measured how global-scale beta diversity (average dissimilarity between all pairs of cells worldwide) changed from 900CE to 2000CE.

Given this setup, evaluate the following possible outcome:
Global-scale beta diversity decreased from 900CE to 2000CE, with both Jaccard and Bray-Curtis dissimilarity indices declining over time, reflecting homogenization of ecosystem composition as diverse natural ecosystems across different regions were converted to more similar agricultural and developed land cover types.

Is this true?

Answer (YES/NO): NO